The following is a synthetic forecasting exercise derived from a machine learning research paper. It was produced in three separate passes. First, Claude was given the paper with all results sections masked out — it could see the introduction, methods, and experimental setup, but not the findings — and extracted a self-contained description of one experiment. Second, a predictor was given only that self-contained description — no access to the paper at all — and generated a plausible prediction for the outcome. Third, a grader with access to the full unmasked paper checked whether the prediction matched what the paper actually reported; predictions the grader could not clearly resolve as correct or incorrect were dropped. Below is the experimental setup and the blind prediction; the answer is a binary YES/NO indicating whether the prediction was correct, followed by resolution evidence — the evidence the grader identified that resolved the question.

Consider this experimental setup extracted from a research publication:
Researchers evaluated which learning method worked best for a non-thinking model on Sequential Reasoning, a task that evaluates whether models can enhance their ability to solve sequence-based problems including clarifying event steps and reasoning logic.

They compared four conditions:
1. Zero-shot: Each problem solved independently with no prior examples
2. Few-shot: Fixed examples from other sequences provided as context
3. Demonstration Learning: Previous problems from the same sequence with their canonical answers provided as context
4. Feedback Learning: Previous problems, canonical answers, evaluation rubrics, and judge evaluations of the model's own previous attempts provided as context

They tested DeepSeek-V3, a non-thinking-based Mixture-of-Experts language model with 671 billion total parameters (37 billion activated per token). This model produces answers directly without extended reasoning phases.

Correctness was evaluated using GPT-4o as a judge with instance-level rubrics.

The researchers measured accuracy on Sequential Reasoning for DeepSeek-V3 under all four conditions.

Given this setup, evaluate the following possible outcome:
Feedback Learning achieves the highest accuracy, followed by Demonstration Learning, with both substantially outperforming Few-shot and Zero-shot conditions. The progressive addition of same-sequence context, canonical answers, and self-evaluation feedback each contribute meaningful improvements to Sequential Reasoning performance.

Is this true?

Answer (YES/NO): NO